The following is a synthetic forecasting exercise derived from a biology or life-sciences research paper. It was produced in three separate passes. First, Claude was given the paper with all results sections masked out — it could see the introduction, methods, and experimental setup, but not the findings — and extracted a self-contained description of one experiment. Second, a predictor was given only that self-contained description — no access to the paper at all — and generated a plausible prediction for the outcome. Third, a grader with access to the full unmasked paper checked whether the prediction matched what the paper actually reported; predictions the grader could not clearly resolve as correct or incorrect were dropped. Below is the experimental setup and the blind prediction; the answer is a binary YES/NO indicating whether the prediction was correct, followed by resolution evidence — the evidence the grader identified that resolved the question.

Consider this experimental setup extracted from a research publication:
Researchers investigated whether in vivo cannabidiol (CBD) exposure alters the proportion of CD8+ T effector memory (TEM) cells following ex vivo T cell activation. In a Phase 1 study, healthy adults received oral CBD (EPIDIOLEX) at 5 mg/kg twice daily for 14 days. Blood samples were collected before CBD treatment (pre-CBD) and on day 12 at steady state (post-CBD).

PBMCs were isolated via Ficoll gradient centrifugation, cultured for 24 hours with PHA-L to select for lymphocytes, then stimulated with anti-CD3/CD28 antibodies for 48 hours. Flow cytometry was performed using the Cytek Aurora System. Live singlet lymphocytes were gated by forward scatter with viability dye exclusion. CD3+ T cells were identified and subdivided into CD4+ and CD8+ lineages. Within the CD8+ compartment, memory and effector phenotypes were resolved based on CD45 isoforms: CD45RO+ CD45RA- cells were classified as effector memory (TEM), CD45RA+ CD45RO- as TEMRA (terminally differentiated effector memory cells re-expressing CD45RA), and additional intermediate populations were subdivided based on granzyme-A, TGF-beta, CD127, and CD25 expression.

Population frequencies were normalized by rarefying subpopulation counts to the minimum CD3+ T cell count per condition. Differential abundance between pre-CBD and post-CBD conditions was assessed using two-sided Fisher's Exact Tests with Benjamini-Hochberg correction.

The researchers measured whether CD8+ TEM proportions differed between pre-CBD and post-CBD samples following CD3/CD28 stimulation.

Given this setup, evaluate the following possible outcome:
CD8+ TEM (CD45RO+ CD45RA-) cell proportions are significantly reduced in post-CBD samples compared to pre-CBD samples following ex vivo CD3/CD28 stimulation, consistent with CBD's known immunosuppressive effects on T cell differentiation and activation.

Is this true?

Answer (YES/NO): NO